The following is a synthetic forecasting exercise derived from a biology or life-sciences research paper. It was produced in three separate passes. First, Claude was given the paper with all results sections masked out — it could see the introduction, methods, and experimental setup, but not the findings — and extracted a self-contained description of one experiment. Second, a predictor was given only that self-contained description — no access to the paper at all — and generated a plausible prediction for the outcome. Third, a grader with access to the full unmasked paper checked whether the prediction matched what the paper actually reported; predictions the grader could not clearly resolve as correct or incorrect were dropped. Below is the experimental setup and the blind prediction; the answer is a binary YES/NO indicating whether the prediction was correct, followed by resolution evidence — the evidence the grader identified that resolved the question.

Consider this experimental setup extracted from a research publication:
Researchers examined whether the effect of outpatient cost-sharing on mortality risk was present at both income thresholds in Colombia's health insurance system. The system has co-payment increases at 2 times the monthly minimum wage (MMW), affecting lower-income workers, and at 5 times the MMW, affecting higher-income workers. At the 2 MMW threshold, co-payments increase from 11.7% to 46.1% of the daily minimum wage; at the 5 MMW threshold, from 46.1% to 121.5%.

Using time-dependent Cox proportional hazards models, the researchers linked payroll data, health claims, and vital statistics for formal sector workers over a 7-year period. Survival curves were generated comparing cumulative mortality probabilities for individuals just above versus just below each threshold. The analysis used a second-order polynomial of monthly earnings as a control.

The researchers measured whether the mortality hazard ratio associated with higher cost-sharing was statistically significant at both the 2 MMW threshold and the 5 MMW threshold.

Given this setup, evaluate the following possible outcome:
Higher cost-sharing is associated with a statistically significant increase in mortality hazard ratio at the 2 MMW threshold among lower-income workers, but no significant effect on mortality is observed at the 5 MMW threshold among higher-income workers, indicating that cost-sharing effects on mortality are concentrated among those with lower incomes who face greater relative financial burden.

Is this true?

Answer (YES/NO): NO